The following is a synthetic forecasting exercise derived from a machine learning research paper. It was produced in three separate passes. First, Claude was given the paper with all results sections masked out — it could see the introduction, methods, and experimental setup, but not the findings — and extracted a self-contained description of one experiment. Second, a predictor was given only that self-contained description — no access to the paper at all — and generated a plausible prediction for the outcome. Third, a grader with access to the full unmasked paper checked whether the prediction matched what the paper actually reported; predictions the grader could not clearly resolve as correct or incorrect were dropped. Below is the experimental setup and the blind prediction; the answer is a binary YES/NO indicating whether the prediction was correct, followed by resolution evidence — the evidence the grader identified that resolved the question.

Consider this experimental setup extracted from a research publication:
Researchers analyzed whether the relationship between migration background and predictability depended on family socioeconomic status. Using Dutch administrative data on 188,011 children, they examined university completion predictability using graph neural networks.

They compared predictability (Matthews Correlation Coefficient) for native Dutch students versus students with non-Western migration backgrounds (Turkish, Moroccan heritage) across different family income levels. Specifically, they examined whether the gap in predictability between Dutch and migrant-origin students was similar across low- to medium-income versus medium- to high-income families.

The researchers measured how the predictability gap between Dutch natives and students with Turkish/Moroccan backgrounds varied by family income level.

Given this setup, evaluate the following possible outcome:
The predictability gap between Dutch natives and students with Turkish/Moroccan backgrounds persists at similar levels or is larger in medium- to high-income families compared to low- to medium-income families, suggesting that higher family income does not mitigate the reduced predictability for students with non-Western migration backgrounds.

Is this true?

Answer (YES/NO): NO